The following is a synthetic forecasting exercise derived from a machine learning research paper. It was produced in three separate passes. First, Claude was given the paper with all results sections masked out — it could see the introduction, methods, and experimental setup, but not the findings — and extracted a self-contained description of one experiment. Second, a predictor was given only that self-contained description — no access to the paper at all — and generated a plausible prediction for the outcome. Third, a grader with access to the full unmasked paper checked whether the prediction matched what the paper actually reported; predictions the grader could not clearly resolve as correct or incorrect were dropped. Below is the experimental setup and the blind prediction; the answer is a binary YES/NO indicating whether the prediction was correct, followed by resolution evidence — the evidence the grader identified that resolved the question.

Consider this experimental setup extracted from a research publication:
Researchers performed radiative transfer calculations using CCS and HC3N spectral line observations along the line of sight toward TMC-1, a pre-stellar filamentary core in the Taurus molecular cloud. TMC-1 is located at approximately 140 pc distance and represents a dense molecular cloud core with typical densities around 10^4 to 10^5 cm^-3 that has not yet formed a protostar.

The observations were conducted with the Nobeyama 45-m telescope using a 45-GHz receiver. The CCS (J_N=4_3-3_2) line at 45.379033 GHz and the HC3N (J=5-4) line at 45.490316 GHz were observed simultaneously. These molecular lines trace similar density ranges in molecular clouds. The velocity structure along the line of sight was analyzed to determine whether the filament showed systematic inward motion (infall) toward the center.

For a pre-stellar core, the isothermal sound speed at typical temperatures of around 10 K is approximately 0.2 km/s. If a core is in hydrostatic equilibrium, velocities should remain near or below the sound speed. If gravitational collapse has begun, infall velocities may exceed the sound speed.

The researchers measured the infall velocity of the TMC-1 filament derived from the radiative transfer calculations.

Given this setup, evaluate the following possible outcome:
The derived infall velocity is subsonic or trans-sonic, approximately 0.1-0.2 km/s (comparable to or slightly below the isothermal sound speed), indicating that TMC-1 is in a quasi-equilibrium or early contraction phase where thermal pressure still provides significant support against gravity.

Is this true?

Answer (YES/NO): NO